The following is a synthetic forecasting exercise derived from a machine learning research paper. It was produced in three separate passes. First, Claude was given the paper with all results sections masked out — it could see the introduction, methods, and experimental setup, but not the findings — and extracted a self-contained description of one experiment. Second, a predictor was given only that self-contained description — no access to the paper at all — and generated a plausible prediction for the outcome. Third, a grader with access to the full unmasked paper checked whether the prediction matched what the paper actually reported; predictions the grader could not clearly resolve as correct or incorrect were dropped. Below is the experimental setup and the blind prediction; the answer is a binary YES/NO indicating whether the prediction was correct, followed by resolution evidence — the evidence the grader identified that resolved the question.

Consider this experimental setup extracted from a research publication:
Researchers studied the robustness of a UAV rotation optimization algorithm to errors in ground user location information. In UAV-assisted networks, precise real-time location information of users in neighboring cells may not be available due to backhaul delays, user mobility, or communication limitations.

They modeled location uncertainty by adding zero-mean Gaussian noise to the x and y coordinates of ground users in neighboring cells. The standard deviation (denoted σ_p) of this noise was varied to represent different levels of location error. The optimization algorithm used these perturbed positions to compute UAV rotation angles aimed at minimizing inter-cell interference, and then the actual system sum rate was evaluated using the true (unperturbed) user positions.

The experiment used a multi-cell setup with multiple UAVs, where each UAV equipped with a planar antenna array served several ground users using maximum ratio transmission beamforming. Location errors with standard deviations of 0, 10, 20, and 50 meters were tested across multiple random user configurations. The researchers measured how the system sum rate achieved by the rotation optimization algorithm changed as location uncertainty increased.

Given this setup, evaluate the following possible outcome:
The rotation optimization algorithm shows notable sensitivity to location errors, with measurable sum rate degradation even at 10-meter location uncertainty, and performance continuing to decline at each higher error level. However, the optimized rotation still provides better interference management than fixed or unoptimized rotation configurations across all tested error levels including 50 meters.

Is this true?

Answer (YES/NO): NO